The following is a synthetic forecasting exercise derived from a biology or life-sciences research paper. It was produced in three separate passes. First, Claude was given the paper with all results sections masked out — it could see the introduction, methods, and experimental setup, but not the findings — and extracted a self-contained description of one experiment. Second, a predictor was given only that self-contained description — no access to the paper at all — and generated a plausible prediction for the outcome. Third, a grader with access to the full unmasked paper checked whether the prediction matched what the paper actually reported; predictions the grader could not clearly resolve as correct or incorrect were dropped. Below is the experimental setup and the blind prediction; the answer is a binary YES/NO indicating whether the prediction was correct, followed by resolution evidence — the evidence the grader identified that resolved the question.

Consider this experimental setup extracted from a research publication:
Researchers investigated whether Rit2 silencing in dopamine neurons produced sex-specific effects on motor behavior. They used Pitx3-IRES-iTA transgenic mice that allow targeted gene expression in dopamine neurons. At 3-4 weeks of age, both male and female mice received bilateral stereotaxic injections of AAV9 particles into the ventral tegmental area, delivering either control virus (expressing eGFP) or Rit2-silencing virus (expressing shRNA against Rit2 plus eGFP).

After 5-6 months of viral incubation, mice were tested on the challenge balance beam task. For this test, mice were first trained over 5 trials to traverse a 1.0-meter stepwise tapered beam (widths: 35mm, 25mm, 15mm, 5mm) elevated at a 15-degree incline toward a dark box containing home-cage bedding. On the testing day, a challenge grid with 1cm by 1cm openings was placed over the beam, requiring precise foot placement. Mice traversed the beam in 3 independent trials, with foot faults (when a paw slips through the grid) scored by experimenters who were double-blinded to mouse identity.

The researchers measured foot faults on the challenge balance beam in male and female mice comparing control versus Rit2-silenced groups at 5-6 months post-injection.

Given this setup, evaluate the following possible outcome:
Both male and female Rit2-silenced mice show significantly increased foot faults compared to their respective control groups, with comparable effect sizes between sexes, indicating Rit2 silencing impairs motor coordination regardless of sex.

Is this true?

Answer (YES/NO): YES